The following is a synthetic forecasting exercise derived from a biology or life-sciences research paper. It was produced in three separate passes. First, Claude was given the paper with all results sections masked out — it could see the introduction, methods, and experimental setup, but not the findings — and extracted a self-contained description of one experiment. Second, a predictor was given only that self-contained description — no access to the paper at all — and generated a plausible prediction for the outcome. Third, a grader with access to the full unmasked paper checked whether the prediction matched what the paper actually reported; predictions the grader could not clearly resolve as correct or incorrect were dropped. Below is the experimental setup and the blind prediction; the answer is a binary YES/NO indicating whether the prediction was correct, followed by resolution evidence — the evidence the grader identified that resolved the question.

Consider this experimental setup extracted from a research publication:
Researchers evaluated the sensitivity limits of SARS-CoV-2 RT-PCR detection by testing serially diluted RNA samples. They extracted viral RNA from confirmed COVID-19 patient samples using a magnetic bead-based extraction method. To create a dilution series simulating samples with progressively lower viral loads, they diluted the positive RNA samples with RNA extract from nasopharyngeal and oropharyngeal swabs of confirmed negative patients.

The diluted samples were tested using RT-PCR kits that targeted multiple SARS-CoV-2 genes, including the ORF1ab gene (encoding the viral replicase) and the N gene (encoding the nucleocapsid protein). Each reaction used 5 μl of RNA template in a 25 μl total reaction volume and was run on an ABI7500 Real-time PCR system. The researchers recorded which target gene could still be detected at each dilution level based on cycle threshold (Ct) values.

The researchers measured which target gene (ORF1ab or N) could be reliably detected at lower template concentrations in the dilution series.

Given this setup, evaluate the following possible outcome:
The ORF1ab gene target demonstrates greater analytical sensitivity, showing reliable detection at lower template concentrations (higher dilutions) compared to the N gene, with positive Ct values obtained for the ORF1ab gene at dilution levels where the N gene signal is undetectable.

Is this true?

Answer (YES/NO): NO